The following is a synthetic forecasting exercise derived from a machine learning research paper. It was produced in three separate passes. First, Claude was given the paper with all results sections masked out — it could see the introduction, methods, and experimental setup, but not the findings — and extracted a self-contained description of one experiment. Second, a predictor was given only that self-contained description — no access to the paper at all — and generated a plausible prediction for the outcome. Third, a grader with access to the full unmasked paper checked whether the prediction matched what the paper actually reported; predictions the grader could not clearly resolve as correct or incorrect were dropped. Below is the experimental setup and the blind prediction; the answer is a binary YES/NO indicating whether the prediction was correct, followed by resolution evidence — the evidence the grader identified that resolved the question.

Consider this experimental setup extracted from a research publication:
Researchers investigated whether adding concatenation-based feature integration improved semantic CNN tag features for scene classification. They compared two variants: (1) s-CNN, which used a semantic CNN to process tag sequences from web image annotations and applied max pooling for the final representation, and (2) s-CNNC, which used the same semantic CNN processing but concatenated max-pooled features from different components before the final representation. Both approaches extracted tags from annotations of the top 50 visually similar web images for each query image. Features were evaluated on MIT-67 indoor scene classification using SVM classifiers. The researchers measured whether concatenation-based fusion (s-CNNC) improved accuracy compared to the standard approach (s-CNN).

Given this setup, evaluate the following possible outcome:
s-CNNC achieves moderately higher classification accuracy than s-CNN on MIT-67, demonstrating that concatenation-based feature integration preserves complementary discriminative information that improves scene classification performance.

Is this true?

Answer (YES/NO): YES